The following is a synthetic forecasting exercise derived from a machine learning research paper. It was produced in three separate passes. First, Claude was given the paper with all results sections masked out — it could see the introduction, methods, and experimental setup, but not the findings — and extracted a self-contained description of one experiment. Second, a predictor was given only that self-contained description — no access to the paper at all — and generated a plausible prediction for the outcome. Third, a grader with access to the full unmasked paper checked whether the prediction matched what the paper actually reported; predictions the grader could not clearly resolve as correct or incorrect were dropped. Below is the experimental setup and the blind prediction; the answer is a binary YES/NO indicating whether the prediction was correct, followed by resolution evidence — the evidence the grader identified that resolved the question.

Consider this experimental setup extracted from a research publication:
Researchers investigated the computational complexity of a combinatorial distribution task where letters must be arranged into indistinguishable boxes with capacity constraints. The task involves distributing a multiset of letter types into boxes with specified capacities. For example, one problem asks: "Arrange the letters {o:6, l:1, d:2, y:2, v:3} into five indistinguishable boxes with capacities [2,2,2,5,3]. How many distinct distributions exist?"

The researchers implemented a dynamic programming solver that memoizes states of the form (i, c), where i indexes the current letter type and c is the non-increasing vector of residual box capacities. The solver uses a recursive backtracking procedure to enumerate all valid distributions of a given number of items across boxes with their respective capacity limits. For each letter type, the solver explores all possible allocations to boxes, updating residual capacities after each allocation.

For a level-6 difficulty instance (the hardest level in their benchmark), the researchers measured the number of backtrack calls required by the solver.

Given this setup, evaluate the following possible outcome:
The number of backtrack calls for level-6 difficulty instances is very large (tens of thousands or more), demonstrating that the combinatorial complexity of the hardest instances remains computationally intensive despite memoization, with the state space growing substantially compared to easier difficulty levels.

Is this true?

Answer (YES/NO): NO